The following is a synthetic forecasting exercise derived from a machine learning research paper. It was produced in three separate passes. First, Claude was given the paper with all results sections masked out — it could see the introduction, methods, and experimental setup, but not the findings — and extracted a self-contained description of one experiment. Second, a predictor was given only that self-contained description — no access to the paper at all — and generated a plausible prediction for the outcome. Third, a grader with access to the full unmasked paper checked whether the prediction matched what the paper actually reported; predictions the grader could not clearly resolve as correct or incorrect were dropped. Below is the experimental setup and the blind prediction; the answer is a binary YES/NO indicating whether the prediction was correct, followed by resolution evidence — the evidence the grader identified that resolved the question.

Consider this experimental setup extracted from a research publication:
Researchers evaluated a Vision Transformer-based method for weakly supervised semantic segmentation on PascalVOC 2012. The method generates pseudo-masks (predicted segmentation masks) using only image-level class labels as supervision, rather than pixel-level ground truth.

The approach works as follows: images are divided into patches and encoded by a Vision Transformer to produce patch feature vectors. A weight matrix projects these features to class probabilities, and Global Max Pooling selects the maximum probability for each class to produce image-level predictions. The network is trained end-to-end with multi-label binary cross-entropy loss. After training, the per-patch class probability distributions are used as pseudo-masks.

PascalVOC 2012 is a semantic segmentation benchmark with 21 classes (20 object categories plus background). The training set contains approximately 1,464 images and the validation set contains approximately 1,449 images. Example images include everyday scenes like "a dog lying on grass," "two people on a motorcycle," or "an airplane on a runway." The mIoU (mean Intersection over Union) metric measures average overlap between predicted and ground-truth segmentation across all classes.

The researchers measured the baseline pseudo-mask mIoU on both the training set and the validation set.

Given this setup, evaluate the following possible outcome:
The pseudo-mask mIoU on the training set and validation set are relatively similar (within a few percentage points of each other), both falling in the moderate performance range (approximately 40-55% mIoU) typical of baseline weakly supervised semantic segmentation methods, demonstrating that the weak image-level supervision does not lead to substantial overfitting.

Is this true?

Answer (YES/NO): NO